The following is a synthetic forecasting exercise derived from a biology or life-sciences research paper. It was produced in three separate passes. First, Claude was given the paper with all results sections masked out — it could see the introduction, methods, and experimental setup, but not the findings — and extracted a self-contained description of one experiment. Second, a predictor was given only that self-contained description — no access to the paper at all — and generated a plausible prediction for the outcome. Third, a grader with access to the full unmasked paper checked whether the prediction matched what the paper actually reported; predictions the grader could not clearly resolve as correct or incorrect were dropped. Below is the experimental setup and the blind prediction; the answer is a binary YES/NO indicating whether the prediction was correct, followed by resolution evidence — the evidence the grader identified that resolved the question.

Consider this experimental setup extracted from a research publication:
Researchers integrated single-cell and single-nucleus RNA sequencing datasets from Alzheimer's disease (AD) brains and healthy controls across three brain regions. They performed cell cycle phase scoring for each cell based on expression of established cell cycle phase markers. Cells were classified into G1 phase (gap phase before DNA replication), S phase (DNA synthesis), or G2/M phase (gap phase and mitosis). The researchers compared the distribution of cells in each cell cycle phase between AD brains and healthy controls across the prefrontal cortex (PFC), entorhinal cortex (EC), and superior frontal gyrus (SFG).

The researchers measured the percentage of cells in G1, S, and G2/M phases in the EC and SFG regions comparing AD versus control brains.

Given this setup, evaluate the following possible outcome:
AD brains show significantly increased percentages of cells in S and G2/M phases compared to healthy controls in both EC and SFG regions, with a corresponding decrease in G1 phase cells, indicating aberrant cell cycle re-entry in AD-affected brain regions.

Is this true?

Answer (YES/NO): NO